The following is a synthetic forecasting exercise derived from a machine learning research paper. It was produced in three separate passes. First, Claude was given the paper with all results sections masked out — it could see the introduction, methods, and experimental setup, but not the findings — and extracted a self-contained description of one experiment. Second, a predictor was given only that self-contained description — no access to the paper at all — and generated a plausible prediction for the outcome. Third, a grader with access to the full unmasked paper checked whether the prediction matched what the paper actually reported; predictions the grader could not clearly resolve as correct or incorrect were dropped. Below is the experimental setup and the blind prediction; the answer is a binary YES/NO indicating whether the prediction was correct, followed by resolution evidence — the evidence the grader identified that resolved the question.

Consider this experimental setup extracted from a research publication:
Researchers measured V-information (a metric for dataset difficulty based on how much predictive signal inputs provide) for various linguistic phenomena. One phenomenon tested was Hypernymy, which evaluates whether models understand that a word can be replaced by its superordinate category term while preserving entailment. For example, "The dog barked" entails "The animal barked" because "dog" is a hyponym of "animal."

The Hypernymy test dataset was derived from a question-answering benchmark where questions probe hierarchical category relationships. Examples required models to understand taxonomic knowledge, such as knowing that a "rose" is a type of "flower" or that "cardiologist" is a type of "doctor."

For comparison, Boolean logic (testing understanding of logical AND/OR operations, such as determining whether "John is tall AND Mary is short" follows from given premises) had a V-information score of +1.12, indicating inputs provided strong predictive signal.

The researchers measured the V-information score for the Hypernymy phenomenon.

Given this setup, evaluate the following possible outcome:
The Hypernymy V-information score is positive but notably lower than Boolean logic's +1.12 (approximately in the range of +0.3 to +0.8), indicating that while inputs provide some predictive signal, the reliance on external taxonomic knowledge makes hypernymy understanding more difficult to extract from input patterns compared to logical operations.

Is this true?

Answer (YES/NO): NO